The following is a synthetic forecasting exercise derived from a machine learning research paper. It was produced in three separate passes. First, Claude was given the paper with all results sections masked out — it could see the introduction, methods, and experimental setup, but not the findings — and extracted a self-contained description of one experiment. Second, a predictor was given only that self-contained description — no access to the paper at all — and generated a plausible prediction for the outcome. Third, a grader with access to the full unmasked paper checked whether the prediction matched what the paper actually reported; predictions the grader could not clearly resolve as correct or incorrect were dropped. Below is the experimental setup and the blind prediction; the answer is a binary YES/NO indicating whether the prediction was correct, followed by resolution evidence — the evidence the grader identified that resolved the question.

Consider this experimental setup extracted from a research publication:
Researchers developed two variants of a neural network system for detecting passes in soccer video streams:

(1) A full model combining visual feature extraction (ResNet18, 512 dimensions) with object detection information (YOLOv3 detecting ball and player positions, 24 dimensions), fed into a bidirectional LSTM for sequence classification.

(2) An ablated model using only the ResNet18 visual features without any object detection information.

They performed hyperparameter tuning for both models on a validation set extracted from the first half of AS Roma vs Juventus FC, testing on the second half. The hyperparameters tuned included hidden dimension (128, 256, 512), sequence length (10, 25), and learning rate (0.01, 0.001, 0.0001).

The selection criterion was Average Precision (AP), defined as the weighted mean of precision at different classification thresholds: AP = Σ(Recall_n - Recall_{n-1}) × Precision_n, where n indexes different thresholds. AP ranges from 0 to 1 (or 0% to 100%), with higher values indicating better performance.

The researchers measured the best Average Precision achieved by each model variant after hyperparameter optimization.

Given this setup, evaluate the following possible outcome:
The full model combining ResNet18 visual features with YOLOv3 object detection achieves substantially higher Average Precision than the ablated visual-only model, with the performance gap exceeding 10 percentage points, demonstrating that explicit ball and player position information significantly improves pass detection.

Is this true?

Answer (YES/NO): NO